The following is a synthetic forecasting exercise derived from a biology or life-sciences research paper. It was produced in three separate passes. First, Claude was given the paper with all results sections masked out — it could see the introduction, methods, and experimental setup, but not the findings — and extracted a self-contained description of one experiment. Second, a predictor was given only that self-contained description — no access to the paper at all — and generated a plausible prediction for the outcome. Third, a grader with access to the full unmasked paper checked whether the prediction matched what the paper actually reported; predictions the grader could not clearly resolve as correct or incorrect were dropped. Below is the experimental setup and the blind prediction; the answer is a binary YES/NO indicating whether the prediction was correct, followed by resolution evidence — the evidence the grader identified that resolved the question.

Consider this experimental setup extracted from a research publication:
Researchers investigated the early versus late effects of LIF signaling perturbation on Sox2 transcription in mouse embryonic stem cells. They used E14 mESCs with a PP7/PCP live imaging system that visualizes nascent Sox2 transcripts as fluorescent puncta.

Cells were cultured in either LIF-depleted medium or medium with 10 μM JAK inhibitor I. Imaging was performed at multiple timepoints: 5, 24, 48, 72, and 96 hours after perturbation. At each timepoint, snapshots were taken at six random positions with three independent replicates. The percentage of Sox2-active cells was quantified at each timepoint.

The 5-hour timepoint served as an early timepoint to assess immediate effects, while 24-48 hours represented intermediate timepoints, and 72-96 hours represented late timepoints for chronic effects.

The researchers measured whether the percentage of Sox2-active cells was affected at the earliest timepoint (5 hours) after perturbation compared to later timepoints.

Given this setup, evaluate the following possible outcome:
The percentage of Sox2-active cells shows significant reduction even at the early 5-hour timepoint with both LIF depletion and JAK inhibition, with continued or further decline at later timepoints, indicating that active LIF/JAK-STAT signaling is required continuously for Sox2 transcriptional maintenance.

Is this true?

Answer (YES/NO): NO